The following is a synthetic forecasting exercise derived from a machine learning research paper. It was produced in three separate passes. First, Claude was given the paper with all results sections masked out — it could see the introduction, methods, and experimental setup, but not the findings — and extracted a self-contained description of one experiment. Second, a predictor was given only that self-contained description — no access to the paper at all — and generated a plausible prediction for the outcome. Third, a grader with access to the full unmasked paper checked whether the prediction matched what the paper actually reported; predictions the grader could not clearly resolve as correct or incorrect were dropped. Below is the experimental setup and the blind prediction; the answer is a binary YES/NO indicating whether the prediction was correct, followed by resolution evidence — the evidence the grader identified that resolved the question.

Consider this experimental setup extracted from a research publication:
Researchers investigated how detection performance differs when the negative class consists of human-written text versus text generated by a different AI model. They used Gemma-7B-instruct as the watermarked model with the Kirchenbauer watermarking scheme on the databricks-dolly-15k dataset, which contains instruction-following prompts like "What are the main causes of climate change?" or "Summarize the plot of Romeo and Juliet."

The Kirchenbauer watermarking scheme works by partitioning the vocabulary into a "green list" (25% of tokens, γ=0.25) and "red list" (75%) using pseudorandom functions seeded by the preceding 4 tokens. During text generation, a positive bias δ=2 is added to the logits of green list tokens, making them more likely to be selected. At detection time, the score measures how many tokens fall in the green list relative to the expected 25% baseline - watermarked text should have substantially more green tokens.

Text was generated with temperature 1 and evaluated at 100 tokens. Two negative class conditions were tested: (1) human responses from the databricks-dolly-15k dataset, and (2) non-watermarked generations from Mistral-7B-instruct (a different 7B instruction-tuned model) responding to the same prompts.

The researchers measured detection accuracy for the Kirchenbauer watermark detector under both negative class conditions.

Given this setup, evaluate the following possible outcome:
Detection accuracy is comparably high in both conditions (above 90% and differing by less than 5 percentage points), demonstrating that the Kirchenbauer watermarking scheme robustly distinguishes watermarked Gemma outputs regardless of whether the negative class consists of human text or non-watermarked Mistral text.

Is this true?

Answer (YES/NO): NO